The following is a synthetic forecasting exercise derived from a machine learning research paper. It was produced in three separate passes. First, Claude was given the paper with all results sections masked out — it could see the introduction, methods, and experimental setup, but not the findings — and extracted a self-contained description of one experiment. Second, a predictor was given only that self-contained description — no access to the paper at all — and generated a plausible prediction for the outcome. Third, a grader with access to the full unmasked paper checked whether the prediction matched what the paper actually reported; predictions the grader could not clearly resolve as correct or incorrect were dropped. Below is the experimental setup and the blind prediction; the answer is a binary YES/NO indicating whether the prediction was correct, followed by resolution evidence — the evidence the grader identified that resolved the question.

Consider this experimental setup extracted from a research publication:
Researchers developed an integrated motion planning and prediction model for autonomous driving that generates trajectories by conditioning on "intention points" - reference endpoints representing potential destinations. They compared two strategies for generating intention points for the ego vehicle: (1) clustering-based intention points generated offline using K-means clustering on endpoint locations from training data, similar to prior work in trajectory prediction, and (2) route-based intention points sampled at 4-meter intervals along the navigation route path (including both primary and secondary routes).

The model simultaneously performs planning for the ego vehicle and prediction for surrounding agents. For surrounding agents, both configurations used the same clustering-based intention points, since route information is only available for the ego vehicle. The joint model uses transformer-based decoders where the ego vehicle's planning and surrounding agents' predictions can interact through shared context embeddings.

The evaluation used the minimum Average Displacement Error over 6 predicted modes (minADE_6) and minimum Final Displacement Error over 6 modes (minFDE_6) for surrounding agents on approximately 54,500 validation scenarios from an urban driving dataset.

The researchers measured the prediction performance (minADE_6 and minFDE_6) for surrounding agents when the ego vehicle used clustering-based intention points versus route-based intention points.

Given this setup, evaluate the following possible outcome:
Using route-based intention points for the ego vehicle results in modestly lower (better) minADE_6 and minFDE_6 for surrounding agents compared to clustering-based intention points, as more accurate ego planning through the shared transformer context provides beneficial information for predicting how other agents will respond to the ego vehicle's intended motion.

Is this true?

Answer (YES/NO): NO